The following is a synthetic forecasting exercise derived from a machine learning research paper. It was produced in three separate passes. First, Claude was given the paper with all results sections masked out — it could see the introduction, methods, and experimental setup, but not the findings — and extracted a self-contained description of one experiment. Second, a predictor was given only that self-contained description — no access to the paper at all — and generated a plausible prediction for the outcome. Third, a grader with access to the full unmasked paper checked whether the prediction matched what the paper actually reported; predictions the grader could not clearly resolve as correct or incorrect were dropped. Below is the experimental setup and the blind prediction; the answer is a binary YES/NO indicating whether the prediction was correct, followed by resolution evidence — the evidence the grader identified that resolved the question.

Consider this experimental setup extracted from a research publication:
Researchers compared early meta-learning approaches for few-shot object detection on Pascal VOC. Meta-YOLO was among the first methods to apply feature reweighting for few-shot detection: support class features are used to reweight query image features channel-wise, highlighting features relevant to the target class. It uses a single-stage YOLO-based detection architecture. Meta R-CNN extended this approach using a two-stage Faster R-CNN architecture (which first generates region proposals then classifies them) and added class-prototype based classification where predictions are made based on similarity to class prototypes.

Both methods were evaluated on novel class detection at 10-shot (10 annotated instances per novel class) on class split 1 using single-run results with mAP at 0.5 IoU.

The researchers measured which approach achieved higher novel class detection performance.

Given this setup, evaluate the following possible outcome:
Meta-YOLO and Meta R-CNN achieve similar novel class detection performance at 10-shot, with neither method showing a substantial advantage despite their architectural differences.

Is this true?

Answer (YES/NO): NO